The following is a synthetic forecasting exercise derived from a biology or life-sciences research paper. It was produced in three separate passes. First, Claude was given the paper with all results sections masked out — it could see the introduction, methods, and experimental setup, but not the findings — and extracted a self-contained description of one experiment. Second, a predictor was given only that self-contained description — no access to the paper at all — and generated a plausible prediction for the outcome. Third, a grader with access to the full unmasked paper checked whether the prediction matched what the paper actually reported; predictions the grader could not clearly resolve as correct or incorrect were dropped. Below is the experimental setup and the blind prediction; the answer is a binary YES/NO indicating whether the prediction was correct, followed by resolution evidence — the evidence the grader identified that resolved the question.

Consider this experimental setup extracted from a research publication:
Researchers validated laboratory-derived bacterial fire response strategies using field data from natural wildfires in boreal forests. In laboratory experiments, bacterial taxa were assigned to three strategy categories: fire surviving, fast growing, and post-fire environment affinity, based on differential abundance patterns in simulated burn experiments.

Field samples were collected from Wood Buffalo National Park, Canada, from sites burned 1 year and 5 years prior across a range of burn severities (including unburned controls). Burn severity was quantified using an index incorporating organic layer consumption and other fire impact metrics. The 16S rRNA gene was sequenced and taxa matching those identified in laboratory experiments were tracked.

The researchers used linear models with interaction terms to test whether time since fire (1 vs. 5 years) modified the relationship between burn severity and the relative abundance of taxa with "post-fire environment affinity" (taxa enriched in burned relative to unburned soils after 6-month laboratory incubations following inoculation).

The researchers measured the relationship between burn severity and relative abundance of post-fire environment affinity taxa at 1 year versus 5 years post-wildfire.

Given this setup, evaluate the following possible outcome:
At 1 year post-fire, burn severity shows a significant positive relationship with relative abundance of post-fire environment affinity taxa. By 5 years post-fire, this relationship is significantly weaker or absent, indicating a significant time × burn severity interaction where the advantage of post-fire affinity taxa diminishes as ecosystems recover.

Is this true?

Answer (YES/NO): NO